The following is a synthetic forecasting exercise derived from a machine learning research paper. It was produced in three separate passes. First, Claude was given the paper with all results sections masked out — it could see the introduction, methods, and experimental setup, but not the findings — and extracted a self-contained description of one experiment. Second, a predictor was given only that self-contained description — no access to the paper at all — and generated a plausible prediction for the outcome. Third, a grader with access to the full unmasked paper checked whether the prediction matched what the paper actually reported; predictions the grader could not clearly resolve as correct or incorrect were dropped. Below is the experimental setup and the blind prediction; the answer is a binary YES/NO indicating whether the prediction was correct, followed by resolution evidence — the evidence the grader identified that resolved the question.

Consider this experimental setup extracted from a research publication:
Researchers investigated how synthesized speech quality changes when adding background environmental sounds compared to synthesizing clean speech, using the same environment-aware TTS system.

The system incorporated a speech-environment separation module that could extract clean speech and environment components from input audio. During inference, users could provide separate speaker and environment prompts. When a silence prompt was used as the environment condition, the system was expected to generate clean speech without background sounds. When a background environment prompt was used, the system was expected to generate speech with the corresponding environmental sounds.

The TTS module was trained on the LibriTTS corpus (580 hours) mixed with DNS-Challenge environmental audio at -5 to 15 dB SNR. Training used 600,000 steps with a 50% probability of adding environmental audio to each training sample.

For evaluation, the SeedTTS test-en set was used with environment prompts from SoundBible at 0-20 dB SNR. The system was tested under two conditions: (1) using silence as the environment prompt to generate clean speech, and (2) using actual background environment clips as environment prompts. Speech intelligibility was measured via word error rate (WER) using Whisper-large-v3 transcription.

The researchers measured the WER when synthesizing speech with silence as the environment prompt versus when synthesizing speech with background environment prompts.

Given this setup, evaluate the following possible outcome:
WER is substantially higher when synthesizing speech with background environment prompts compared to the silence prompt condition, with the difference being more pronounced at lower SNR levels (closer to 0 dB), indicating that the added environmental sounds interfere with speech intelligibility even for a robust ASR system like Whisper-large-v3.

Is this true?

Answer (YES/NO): NO